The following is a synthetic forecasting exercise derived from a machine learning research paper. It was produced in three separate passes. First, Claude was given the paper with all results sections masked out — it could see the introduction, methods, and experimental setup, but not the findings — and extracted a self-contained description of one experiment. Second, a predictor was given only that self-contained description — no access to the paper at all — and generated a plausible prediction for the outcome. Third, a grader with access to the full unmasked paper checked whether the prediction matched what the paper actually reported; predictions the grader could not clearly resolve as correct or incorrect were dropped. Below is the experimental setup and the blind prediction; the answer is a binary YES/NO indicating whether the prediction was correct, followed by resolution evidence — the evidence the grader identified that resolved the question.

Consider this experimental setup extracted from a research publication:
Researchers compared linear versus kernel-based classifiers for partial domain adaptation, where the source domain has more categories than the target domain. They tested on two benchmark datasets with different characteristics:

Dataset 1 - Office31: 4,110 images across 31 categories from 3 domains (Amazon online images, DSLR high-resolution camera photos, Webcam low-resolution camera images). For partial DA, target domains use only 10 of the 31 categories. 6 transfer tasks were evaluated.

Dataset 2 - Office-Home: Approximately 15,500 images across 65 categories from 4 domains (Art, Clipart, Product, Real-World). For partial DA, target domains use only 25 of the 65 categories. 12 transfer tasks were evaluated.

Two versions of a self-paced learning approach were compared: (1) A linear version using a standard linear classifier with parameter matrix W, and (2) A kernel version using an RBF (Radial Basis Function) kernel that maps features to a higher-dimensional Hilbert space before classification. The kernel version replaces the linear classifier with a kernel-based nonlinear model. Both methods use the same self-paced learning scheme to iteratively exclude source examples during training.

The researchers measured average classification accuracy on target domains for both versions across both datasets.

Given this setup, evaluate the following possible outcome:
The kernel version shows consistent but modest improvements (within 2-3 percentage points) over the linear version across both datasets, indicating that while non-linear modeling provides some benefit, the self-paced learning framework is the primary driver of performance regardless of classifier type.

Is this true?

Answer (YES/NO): NO